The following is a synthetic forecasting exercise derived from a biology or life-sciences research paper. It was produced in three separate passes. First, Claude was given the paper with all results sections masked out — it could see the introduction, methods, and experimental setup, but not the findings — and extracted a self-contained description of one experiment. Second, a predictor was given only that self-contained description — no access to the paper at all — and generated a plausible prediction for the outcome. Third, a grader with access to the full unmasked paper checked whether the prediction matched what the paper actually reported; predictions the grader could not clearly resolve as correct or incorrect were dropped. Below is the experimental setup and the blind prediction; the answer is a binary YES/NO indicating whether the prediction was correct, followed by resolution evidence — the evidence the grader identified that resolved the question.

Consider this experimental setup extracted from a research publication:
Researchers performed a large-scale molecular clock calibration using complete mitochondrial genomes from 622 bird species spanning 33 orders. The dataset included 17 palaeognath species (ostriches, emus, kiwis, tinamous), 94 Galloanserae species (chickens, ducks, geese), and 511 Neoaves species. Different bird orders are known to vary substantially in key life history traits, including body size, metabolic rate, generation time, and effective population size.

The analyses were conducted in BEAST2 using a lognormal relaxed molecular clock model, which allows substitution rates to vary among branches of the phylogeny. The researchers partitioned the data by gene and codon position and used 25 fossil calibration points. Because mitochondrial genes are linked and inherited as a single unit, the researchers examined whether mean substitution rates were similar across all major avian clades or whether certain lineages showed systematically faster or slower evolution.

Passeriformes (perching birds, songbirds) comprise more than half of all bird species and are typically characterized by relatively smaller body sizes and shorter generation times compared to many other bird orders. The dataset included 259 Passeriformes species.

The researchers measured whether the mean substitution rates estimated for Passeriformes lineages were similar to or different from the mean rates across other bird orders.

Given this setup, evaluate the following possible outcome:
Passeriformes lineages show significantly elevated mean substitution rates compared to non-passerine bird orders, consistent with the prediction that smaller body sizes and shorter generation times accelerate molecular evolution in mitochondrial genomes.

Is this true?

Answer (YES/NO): NO